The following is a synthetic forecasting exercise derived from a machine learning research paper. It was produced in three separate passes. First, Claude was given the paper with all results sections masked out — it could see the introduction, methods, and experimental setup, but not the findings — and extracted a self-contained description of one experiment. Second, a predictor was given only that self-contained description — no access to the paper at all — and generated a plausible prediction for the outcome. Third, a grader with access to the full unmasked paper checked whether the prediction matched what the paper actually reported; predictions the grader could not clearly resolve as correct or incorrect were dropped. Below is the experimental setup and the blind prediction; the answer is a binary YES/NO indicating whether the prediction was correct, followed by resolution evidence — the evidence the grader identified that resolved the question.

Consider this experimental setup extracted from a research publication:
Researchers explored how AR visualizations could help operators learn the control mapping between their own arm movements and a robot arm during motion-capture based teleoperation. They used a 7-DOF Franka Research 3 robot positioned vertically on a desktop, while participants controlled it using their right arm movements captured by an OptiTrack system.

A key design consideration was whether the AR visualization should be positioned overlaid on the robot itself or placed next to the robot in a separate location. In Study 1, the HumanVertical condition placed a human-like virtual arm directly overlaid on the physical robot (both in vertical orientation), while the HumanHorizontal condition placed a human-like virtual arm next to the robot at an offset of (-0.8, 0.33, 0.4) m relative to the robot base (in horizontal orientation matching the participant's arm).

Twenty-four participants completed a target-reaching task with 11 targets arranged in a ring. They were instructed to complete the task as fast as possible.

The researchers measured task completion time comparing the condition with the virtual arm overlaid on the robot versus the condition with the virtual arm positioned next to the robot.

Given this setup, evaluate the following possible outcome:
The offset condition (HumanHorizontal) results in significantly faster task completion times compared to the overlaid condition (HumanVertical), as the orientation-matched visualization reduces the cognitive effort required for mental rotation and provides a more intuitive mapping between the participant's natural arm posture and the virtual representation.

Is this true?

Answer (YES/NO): NO